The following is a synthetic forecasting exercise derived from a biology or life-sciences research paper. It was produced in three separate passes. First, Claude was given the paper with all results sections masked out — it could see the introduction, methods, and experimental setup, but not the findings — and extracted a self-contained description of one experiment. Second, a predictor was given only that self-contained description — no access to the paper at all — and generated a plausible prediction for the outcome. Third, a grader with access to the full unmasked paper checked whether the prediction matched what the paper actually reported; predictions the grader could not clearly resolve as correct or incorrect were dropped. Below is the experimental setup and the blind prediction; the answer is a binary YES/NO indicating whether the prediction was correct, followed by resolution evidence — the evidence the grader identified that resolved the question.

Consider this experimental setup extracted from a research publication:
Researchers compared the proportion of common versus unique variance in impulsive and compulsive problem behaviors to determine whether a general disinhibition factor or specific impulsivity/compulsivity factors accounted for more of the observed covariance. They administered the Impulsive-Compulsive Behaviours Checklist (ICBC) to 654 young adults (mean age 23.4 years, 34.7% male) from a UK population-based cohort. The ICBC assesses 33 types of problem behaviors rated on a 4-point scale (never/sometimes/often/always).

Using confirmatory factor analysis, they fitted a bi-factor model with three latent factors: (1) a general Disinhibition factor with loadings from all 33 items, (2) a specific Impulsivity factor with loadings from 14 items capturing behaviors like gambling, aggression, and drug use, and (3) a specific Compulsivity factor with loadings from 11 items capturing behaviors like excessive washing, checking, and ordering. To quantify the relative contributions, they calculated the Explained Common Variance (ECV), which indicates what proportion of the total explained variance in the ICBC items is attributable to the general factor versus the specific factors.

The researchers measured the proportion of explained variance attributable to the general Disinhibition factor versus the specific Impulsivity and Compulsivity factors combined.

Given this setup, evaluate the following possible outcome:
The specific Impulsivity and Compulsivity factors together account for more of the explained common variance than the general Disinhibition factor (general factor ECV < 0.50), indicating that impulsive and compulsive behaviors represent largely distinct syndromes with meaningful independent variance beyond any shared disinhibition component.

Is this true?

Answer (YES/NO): NO